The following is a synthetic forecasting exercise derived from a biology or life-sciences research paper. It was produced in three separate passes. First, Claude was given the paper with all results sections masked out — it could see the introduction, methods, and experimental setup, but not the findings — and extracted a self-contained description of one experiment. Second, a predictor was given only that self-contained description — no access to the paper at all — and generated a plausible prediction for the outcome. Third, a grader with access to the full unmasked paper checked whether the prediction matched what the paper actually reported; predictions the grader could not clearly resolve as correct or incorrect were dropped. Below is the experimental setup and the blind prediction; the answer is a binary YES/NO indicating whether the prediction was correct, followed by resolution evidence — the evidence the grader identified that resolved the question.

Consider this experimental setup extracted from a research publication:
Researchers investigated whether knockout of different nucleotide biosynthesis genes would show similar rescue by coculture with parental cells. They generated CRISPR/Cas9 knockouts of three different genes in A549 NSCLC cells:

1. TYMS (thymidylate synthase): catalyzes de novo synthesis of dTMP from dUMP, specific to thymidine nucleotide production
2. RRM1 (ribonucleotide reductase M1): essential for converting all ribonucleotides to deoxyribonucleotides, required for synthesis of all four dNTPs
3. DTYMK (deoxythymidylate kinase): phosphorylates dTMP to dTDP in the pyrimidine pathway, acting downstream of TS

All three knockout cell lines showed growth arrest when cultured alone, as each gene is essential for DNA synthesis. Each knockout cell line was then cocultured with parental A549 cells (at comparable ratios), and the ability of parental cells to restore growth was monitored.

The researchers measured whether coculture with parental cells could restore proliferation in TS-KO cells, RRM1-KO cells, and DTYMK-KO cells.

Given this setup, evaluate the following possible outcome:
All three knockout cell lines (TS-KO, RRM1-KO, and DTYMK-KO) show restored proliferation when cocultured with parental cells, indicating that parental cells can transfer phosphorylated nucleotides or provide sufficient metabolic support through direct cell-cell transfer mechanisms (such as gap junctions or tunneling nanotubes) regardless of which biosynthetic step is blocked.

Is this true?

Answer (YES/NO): NO